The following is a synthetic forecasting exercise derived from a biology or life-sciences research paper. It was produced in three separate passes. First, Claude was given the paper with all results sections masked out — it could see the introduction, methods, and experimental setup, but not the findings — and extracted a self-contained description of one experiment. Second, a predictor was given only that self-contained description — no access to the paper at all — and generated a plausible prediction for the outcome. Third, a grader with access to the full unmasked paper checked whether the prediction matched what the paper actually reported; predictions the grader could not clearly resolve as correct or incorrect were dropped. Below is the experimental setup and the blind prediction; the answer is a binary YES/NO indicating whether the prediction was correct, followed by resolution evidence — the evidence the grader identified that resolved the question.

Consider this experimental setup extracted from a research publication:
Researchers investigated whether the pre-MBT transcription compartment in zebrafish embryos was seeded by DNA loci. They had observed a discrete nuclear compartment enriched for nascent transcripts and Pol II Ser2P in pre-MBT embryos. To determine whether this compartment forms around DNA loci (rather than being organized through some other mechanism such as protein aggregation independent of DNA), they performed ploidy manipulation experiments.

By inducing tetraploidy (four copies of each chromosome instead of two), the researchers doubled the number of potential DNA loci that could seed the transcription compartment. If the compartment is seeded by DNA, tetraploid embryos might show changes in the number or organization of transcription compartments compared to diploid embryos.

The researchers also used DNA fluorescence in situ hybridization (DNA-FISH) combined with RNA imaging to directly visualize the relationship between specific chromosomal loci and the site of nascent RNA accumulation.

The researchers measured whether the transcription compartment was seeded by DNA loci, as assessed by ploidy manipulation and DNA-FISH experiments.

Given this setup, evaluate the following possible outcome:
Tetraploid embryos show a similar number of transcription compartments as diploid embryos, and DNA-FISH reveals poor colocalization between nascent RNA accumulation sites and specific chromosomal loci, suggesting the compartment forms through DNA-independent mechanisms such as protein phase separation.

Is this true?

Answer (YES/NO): NO